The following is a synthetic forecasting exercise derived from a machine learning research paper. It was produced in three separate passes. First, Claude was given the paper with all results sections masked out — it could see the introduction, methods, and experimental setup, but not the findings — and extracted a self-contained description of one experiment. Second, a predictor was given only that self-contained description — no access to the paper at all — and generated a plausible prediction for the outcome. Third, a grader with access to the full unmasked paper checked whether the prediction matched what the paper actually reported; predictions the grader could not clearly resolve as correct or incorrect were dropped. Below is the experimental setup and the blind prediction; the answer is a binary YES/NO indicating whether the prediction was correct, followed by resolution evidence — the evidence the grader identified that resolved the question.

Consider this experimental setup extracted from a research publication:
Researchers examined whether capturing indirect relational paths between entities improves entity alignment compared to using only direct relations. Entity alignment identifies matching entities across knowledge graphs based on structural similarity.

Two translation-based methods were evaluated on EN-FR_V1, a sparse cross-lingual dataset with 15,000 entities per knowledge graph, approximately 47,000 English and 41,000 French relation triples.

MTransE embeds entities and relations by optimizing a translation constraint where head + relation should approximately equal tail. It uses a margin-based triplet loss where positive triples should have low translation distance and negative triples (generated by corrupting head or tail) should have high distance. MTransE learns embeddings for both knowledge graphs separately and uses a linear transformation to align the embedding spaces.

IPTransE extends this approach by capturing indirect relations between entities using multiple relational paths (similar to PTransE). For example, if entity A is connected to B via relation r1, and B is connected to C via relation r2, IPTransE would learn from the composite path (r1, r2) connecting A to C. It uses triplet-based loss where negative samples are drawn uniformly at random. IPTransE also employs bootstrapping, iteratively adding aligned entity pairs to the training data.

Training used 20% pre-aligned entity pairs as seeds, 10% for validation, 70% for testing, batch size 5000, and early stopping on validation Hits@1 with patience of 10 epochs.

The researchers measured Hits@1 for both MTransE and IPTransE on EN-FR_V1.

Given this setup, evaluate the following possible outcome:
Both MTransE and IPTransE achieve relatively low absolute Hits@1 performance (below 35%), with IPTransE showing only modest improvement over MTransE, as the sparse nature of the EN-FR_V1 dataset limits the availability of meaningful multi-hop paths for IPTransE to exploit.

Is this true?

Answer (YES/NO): NO